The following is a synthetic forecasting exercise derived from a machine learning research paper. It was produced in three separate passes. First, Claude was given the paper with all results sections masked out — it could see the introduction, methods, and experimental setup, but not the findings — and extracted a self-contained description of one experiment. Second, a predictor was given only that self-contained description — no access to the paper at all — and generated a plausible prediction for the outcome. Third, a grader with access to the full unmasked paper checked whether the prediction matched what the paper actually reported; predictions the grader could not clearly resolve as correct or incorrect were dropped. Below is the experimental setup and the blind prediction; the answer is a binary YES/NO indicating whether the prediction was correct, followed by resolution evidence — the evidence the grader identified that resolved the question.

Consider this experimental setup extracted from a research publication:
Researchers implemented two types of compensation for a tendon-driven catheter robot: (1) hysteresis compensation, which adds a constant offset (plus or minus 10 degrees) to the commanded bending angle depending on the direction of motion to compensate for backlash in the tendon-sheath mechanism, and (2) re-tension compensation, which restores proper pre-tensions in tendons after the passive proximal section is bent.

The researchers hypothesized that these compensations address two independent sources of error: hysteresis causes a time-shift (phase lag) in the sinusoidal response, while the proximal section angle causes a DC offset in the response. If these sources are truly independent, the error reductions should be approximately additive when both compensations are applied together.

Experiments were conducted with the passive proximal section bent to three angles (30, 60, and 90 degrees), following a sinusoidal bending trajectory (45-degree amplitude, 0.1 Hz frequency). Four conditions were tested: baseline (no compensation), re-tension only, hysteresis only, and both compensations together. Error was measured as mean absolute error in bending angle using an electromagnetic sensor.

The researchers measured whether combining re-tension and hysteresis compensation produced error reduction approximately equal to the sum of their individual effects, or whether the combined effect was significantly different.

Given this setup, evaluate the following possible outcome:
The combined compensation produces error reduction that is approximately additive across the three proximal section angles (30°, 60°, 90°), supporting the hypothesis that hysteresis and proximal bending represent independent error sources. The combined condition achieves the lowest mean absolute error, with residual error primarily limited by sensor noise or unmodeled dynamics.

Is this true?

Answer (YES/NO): NO